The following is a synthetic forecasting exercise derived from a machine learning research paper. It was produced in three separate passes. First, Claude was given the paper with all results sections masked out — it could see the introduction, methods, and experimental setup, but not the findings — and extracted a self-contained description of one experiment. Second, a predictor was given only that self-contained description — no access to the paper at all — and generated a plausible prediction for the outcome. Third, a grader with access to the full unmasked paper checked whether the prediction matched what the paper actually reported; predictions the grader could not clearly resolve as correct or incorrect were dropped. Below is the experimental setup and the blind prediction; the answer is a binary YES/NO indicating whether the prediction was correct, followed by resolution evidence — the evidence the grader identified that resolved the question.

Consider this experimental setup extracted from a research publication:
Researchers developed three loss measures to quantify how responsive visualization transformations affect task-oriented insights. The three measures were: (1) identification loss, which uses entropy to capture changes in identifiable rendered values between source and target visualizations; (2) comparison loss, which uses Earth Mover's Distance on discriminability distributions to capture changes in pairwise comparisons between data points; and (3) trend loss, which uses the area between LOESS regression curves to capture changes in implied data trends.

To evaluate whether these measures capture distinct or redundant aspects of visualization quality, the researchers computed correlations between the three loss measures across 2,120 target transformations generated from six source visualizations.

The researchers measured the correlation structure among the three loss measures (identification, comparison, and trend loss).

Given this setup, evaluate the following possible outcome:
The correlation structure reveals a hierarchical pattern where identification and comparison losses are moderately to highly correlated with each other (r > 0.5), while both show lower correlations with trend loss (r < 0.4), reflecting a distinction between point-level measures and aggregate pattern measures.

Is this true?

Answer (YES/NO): NO